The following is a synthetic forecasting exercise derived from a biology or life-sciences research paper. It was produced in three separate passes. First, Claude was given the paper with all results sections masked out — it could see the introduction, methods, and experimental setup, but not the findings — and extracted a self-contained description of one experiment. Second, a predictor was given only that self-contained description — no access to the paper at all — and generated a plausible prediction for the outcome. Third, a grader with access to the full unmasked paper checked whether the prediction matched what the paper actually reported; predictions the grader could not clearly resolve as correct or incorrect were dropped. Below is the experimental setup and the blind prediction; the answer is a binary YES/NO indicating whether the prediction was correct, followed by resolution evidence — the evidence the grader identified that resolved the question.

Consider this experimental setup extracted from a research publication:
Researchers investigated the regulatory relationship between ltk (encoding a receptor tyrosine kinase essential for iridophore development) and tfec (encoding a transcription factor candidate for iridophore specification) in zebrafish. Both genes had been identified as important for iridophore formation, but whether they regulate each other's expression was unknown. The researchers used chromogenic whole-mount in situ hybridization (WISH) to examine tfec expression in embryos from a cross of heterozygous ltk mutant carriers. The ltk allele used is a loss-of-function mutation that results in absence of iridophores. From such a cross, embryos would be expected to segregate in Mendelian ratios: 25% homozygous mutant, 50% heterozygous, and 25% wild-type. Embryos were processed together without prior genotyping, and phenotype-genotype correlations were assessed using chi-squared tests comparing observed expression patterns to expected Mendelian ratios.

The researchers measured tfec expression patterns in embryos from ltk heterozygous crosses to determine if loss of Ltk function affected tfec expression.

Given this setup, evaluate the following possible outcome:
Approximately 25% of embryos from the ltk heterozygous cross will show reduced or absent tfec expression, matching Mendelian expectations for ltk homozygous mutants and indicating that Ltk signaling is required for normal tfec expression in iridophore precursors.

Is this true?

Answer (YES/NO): NO